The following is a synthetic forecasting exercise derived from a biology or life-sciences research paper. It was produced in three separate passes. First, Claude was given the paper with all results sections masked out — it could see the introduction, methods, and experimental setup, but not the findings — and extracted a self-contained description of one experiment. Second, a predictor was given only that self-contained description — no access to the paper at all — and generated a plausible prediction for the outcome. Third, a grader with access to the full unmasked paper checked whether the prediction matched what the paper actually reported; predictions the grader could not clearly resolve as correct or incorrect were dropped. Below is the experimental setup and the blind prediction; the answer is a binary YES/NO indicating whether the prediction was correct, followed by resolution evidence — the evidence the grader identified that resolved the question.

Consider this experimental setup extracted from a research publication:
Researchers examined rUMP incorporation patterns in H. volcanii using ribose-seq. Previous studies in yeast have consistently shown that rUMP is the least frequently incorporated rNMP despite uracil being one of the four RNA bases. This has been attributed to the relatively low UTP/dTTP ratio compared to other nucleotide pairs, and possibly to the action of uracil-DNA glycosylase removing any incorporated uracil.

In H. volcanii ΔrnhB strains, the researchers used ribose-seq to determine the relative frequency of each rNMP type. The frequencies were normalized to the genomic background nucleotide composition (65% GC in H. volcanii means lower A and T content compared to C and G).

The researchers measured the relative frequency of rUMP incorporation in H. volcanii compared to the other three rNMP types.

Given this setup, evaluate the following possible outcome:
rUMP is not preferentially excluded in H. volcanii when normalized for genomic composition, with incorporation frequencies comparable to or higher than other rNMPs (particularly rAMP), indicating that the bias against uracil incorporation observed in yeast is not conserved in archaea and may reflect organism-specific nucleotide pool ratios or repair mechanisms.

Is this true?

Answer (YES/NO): NO